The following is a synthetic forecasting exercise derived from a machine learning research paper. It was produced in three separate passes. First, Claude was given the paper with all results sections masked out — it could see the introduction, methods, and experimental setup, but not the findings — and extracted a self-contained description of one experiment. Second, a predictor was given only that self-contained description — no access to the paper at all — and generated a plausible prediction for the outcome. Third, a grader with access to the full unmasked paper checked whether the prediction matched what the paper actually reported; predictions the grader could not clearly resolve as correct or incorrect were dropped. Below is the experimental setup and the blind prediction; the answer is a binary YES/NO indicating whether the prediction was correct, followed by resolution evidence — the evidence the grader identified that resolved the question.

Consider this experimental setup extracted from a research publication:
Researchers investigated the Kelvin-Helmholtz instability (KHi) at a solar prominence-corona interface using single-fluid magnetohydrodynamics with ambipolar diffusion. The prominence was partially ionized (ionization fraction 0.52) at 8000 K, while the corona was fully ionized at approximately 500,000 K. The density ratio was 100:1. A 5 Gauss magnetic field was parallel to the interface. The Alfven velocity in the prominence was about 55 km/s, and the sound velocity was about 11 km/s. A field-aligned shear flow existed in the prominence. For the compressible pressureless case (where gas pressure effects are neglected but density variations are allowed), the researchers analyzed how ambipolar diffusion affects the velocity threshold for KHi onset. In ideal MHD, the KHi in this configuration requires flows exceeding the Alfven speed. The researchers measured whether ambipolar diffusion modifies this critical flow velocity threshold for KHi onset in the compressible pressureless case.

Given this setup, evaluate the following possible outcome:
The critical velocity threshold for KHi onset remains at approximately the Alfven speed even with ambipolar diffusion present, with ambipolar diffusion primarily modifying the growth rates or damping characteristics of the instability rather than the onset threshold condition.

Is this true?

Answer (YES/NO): NO